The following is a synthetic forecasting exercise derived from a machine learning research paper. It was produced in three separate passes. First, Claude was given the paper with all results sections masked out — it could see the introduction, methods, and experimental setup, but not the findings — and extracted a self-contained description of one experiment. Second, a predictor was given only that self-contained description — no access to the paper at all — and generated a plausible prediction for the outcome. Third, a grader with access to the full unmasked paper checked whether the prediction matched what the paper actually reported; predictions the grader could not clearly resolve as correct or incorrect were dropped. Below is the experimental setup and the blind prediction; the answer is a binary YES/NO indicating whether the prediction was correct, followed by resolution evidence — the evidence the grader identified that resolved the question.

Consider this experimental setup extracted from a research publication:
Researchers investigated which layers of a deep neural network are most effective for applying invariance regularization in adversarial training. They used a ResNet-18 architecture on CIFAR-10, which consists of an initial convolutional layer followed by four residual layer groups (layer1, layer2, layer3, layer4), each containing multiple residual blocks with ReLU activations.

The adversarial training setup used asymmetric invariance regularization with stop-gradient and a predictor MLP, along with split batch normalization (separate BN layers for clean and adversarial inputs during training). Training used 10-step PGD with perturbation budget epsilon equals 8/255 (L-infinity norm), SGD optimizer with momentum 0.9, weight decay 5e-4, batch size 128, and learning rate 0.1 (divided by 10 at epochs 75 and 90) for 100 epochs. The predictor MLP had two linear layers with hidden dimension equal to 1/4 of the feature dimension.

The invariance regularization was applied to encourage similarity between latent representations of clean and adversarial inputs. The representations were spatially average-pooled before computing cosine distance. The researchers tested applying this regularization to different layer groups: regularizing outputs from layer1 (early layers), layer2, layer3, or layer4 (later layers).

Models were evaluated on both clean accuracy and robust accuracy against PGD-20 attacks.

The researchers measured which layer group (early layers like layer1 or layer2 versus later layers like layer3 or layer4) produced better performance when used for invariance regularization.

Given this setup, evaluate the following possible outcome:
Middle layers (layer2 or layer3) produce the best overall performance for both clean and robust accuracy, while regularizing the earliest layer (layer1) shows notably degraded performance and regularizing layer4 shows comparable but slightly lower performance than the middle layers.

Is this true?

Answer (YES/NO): NO